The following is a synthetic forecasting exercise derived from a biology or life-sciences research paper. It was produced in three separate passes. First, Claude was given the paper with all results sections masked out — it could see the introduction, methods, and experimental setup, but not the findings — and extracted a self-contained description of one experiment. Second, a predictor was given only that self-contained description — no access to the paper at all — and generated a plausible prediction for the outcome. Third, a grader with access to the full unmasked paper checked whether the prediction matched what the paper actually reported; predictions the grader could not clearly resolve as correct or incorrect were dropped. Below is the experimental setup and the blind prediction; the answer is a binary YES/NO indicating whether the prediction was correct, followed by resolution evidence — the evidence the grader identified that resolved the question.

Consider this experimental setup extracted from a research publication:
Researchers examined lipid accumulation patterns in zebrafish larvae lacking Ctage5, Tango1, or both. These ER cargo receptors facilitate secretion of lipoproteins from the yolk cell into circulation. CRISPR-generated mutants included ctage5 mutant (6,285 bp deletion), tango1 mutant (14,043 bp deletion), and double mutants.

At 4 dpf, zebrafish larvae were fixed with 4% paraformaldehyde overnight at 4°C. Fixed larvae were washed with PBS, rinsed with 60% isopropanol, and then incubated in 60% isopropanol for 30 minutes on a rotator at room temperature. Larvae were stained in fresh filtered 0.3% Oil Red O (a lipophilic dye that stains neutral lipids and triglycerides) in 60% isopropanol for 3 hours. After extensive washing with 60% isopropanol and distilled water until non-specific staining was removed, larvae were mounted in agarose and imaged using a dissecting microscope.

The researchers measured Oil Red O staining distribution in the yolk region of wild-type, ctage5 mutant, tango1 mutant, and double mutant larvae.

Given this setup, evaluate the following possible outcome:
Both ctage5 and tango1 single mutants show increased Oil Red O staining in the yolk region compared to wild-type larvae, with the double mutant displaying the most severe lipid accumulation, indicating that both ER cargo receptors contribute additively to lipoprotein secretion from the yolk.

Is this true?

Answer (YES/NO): NO